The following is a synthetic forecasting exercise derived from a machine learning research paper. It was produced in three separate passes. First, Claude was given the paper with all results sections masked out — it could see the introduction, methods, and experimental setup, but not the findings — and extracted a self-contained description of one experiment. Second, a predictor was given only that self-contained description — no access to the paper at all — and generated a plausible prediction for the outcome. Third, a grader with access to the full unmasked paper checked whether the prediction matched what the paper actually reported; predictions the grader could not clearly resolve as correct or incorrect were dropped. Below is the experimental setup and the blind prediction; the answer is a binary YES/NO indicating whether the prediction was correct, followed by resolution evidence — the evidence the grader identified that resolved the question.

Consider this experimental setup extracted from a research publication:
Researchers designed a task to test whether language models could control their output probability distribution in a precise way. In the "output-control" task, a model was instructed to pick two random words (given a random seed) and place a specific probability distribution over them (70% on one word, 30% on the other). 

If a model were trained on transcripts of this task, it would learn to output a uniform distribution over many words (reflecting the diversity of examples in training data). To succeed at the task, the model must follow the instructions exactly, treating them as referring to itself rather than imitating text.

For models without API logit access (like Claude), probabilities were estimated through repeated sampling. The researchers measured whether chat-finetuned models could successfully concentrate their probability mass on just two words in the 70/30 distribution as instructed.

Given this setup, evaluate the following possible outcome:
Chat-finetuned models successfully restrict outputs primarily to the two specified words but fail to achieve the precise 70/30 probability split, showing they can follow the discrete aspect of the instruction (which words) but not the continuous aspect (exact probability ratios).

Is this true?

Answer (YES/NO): NO